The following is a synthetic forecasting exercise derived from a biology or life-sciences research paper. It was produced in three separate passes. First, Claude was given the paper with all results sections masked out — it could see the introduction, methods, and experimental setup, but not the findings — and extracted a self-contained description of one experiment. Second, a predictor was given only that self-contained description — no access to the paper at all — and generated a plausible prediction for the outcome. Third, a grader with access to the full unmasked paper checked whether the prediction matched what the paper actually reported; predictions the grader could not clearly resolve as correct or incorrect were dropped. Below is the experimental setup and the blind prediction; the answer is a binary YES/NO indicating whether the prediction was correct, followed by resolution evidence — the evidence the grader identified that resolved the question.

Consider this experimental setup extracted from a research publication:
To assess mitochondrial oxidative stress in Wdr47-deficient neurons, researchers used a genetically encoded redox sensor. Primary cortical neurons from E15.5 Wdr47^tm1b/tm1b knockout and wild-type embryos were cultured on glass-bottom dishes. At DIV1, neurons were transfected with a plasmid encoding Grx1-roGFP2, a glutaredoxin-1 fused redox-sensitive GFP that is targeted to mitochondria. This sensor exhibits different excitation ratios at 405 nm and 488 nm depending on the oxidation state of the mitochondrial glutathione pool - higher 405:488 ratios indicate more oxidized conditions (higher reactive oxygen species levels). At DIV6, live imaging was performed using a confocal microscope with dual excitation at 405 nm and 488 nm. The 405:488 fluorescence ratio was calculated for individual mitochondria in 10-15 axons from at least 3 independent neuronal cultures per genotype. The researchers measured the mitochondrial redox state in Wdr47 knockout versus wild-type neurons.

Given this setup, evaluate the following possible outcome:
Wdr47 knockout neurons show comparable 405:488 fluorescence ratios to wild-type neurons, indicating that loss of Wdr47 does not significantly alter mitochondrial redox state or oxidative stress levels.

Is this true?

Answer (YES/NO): NO